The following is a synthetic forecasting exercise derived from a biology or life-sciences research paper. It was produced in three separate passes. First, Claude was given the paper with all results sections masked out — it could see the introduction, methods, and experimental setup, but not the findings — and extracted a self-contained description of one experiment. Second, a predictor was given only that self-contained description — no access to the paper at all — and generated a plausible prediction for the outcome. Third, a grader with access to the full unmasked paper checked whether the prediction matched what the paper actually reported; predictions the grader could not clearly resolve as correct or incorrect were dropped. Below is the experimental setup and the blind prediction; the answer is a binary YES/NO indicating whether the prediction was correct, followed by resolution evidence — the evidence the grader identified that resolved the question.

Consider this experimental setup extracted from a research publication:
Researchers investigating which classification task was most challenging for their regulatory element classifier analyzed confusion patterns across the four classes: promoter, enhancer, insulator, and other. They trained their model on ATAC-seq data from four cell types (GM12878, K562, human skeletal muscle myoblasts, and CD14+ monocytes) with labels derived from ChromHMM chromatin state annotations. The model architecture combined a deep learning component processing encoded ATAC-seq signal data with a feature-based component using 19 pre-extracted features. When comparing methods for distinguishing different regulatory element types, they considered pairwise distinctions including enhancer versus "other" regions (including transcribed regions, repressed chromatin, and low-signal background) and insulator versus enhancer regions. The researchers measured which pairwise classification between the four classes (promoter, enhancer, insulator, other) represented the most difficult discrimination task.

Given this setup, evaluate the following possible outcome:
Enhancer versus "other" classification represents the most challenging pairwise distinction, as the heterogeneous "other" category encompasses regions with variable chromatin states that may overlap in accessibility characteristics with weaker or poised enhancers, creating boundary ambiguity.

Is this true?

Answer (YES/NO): YES